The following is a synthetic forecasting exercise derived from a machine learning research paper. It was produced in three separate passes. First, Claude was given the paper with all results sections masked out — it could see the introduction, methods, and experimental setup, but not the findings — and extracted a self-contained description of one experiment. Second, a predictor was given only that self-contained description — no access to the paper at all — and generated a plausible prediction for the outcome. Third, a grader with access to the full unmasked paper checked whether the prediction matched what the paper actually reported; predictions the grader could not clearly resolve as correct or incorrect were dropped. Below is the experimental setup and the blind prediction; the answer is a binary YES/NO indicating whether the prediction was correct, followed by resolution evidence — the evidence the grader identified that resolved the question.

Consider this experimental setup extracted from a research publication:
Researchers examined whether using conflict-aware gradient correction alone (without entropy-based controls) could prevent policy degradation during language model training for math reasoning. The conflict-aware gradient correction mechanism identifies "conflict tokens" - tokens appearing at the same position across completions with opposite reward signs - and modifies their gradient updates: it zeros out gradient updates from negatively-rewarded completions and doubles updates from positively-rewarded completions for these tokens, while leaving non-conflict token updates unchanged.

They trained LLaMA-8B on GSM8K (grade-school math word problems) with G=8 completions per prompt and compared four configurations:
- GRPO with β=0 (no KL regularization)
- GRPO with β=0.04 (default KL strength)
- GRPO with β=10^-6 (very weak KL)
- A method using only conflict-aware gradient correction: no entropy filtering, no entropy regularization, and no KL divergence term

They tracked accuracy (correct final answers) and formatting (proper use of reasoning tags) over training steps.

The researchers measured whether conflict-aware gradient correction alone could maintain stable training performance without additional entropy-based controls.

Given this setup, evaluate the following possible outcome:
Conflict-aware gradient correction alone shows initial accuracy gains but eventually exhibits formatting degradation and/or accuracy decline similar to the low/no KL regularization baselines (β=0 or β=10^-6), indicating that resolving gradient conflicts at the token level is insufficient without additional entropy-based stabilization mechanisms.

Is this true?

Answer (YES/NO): NO